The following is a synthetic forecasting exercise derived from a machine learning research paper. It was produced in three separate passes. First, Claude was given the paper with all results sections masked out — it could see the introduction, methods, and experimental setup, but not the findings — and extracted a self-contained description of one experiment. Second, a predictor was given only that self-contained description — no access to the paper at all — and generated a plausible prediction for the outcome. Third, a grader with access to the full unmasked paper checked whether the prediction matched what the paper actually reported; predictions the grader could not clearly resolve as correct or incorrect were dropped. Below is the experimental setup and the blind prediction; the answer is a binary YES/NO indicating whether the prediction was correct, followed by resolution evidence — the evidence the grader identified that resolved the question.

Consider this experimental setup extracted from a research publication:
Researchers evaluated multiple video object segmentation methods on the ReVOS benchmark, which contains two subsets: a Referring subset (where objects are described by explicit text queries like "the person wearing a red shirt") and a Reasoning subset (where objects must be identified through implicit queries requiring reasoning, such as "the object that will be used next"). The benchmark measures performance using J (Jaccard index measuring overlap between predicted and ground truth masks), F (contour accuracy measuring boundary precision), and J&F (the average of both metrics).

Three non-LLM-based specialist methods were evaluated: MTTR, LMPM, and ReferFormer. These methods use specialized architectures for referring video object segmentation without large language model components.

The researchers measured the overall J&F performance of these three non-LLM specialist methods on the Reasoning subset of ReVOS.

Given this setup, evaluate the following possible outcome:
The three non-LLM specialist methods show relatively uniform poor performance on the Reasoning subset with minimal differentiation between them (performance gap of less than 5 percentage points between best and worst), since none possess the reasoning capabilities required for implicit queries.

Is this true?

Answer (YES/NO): YES